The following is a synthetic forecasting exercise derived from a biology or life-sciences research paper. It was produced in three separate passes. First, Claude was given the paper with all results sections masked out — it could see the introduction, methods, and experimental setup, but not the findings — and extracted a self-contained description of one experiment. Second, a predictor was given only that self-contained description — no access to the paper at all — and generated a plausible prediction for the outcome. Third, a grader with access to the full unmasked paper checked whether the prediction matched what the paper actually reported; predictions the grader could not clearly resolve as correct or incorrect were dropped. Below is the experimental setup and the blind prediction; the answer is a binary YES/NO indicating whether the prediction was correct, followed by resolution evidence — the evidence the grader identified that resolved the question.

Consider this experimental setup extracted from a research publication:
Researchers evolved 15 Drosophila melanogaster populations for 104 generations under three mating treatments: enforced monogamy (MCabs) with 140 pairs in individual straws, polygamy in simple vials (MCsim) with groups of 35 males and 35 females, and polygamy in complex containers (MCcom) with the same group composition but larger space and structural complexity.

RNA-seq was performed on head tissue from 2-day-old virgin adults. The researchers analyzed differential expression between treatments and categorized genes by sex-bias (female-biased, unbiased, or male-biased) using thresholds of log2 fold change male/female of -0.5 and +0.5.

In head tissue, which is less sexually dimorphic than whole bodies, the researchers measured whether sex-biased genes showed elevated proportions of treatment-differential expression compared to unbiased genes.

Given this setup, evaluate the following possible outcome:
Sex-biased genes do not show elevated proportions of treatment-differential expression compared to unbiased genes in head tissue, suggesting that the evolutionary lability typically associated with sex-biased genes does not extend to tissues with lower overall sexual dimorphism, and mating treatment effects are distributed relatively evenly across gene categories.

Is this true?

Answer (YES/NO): NO